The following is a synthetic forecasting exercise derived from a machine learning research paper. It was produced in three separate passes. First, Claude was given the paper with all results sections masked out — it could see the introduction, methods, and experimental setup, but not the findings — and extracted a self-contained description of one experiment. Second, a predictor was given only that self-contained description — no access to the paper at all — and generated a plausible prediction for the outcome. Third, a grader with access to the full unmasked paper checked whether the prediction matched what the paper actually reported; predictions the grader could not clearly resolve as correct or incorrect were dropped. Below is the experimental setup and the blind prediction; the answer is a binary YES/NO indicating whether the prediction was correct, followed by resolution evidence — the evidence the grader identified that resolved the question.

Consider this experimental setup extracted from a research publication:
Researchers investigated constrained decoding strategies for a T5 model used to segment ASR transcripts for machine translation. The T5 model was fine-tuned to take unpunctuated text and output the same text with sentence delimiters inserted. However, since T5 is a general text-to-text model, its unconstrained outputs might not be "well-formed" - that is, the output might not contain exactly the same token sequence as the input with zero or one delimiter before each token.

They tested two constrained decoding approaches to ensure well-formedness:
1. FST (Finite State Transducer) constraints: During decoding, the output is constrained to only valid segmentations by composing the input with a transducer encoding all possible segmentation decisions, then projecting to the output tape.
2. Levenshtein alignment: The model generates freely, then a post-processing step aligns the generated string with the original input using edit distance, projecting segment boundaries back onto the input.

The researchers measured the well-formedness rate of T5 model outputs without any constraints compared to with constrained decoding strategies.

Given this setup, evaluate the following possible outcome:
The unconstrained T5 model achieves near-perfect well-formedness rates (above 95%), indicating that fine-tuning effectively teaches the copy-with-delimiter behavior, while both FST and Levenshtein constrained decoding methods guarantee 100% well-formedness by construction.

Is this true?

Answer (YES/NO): YES